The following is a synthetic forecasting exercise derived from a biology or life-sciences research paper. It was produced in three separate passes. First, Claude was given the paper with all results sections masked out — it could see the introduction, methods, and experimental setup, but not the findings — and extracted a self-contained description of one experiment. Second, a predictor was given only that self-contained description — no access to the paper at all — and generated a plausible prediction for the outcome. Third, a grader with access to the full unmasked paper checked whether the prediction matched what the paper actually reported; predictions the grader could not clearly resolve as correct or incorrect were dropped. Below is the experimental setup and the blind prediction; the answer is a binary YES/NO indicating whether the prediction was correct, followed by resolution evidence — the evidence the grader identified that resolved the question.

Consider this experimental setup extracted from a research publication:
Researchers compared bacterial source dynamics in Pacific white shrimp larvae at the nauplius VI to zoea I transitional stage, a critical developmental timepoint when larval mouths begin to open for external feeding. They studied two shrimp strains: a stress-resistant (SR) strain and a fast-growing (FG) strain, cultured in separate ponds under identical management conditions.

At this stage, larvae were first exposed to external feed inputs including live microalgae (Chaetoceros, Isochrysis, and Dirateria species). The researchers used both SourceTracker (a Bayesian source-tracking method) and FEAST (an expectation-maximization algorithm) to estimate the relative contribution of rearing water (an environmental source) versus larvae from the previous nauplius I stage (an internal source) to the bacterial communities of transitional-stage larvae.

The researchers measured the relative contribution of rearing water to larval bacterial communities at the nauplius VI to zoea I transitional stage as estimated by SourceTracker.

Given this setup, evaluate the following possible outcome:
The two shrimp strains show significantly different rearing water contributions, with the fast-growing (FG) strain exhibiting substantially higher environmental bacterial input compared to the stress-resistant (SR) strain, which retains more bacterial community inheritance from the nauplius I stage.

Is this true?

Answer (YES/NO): NO